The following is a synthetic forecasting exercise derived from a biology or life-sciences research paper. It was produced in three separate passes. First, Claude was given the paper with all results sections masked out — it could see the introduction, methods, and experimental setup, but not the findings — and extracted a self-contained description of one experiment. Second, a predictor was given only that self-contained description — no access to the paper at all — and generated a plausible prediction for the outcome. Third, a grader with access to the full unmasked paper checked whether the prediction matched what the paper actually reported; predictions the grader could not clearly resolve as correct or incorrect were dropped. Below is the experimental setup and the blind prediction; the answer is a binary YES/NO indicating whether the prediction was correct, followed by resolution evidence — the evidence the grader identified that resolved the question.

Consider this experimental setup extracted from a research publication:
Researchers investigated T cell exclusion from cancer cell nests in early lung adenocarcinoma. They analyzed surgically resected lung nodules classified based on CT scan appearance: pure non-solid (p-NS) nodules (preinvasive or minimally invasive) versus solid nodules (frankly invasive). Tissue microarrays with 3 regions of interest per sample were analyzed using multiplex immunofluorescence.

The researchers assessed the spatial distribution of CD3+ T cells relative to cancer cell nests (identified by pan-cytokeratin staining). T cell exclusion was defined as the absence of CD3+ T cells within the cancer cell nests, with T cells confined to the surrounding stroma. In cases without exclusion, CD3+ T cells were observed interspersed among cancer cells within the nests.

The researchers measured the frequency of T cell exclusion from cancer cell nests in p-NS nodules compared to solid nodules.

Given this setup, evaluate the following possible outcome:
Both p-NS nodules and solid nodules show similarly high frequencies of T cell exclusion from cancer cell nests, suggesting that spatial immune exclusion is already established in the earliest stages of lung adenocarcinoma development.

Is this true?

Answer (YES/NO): NO